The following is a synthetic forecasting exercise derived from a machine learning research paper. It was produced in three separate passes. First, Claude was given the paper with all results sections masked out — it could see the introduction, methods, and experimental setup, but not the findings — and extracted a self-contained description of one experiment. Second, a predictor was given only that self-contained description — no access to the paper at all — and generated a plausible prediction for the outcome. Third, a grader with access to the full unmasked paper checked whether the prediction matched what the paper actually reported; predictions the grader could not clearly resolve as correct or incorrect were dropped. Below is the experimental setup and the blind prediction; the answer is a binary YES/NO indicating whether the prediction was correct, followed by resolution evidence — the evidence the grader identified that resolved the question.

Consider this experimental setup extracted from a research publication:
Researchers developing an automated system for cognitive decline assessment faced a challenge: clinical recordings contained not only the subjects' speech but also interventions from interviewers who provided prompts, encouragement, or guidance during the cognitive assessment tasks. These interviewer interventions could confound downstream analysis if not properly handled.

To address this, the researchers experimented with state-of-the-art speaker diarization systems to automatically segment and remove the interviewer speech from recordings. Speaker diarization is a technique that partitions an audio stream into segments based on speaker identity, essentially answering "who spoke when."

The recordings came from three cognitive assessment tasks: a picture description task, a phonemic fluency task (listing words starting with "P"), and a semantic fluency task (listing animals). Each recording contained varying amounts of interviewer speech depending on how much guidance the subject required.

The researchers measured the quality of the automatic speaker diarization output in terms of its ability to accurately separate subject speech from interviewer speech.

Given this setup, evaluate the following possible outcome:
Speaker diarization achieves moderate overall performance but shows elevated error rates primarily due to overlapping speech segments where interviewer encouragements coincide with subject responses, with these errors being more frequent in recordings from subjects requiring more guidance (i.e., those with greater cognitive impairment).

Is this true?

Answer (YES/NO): NO